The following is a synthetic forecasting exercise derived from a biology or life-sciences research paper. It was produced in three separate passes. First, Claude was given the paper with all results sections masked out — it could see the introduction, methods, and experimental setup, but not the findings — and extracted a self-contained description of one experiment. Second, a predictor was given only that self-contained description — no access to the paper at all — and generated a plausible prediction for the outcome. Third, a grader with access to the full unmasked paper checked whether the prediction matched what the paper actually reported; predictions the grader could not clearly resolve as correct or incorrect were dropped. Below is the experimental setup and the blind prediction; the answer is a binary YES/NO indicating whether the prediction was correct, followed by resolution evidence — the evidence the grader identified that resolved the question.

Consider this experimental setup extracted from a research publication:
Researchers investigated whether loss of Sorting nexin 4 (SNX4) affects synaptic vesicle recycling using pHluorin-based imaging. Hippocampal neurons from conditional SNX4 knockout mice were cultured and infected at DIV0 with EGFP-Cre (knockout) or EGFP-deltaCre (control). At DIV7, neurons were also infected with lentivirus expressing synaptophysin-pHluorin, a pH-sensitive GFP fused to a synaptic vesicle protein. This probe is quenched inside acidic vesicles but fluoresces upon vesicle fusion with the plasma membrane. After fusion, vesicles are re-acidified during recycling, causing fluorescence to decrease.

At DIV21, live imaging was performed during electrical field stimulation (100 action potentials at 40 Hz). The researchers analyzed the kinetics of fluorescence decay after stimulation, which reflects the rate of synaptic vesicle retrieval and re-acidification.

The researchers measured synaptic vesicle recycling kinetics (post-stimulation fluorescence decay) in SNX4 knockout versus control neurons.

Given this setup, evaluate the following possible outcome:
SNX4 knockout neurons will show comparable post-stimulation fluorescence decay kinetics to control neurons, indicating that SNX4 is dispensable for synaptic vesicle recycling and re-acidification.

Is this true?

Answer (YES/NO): YES